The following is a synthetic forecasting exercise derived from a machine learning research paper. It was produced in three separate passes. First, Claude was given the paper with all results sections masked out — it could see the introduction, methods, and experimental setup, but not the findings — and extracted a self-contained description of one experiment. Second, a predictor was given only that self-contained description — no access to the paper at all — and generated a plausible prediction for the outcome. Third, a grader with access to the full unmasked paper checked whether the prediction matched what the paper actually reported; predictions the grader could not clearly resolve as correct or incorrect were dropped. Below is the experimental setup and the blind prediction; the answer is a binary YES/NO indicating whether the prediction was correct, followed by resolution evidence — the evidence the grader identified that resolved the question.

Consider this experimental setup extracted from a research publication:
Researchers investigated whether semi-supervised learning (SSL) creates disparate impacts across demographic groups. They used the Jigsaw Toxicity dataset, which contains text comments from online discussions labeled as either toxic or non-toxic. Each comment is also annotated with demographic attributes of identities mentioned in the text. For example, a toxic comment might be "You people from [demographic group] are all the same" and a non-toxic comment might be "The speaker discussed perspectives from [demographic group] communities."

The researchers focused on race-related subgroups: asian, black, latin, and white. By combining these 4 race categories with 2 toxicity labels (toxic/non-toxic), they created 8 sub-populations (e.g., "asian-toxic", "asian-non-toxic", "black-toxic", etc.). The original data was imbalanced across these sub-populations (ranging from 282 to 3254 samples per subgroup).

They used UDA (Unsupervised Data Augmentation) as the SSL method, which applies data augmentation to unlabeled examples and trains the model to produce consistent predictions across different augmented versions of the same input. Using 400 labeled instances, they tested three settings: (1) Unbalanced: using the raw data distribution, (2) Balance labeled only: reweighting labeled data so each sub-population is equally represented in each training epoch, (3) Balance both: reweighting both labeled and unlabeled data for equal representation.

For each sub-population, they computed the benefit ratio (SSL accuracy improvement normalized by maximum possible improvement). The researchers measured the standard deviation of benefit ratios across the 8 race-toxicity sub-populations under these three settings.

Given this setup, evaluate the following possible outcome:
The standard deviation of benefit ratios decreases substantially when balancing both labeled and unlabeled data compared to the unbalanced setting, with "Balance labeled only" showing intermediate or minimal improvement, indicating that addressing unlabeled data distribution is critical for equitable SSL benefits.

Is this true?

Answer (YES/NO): YES